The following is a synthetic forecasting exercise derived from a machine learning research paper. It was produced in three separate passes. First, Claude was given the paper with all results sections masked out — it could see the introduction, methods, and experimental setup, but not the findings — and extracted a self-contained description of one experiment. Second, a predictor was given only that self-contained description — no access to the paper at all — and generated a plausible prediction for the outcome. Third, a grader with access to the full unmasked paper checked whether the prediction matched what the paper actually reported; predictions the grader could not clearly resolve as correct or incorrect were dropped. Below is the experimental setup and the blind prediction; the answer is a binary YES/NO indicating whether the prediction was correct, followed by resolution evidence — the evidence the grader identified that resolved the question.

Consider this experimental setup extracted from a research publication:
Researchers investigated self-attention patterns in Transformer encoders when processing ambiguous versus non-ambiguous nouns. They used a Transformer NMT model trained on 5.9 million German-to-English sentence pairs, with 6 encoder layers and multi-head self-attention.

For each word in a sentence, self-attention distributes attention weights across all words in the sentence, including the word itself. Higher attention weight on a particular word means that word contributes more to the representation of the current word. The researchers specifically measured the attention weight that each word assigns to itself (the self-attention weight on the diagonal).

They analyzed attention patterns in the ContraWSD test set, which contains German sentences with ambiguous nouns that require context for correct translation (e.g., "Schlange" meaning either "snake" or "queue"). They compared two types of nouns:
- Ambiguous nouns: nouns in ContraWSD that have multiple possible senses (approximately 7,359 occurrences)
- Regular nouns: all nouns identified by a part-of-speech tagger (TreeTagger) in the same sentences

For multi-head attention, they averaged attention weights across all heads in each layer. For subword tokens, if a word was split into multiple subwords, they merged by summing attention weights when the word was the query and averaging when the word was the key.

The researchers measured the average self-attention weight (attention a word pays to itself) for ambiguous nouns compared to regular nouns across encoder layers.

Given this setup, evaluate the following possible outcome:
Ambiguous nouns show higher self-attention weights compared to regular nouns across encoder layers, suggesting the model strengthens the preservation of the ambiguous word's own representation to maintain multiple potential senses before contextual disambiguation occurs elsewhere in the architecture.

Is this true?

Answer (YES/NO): NO